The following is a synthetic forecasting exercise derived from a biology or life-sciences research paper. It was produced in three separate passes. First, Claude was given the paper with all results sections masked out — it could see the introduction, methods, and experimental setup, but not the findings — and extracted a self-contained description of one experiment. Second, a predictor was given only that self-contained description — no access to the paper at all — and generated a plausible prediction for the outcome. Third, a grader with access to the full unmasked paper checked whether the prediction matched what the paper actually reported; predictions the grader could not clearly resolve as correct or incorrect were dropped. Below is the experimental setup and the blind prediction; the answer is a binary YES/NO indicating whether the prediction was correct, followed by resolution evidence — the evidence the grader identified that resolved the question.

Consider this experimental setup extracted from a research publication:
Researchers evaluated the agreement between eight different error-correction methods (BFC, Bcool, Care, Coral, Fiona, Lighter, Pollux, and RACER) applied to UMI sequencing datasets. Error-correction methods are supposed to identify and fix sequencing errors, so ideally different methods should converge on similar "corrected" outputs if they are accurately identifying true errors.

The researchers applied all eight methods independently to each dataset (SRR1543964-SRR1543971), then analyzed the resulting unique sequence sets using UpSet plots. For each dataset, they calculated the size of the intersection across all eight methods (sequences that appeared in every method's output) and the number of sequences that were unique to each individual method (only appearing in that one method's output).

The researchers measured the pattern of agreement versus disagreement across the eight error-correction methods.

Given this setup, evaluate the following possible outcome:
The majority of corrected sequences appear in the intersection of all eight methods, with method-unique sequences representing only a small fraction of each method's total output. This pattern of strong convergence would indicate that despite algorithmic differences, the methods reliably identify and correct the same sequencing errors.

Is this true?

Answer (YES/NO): NO